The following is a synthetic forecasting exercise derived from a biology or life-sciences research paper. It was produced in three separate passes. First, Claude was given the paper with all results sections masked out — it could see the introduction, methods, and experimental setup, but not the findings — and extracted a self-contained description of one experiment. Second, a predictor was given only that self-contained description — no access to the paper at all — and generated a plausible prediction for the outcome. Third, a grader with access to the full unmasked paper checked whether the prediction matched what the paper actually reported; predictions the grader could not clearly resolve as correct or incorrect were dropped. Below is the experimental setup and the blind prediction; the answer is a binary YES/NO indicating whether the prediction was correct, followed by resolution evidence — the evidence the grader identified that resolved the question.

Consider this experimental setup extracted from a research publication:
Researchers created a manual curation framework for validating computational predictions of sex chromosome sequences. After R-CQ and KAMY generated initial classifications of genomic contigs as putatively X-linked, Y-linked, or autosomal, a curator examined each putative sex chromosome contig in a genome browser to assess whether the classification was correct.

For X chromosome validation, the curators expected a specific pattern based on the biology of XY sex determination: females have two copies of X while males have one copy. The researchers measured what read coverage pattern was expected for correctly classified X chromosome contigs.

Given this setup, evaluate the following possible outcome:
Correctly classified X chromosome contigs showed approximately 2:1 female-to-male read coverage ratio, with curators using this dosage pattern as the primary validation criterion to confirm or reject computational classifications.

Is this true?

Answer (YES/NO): YES